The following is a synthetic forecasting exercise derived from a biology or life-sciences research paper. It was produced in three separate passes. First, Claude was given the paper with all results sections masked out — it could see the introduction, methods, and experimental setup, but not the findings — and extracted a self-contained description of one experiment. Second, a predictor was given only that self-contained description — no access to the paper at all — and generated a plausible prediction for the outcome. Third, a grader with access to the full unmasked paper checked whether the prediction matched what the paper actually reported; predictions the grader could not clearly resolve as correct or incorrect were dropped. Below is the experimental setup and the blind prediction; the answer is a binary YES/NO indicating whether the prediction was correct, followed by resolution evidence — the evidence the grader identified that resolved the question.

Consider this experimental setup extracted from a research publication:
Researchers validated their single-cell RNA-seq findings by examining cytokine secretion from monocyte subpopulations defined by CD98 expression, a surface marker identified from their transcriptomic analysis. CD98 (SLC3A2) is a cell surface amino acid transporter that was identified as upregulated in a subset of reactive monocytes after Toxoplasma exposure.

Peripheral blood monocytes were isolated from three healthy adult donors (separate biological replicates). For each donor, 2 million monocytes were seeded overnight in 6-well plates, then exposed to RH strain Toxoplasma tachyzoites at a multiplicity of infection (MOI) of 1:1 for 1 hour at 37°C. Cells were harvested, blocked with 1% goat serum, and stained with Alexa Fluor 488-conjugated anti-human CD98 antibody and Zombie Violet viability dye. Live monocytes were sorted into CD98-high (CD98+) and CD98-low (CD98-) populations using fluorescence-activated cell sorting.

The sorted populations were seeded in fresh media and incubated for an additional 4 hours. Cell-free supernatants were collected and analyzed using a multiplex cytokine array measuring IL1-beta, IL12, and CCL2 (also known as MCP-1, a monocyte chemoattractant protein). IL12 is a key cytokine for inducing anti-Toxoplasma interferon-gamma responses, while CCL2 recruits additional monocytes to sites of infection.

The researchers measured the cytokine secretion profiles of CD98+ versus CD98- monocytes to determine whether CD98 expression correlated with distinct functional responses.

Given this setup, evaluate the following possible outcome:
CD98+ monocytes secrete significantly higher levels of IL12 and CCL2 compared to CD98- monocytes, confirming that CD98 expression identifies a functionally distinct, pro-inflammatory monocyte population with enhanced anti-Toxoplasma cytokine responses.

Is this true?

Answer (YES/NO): NO